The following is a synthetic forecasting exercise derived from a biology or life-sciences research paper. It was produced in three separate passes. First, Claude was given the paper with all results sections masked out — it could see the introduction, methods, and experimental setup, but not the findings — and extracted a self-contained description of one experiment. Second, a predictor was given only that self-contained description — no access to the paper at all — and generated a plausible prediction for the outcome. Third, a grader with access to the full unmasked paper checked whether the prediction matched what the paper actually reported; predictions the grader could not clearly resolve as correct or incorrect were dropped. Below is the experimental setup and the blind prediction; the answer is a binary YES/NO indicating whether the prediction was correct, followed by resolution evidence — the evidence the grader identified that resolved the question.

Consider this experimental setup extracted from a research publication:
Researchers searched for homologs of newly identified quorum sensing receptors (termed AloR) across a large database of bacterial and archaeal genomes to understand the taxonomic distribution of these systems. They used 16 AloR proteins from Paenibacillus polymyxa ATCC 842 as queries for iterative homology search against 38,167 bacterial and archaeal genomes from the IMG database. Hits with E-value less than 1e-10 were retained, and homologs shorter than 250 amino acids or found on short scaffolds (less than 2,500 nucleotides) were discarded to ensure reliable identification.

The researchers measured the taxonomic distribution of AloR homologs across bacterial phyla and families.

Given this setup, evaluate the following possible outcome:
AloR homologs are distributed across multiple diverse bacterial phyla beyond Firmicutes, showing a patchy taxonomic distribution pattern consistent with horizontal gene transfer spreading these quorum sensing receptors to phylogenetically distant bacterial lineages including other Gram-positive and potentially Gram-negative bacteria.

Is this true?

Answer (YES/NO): NO